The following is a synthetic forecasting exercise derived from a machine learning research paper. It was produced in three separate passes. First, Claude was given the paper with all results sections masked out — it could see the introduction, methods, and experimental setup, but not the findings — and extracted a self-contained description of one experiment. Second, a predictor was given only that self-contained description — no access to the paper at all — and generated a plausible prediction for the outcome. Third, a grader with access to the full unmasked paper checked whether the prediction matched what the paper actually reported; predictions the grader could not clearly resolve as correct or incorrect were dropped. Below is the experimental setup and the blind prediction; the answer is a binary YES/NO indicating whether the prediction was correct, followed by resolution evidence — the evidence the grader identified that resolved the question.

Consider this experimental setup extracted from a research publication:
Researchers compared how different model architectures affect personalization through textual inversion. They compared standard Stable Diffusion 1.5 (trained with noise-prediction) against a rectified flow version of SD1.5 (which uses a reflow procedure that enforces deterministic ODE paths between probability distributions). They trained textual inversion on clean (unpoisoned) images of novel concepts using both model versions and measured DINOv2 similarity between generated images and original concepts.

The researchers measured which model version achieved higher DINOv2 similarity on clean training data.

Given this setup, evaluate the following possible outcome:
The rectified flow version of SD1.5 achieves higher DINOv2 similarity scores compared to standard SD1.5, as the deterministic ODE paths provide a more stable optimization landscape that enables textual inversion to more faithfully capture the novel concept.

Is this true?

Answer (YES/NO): NO